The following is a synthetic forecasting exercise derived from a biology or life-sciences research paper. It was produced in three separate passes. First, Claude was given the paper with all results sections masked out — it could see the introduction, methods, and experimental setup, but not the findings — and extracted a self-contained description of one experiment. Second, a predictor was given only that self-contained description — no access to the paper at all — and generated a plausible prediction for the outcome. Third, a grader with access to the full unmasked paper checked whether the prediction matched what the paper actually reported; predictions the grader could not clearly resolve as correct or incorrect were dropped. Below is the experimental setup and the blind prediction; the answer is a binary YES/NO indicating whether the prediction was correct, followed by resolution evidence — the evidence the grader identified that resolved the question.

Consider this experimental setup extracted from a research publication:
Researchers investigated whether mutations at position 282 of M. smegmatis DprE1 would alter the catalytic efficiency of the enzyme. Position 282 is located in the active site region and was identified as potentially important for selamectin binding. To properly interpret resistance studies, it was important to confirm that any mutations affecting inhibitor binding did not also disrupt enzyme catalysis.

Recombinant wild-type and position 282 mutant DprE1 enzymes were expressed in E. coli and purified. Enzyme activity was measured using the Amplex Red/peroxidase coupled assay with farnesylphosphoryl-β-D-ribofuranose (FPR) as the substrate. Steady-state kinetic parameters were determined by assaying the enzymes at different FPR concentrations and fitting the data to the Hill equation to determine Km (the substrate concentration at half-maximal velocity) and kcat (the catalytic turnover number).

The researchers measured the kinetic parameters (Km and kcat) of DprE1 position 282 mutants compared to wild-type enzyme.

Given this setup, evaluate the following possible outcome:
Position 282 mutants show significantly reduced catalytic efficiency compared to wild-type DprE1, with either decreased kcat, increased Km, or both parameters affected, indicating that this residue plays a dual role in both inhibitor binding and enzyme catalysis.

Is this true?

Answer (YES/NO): NO